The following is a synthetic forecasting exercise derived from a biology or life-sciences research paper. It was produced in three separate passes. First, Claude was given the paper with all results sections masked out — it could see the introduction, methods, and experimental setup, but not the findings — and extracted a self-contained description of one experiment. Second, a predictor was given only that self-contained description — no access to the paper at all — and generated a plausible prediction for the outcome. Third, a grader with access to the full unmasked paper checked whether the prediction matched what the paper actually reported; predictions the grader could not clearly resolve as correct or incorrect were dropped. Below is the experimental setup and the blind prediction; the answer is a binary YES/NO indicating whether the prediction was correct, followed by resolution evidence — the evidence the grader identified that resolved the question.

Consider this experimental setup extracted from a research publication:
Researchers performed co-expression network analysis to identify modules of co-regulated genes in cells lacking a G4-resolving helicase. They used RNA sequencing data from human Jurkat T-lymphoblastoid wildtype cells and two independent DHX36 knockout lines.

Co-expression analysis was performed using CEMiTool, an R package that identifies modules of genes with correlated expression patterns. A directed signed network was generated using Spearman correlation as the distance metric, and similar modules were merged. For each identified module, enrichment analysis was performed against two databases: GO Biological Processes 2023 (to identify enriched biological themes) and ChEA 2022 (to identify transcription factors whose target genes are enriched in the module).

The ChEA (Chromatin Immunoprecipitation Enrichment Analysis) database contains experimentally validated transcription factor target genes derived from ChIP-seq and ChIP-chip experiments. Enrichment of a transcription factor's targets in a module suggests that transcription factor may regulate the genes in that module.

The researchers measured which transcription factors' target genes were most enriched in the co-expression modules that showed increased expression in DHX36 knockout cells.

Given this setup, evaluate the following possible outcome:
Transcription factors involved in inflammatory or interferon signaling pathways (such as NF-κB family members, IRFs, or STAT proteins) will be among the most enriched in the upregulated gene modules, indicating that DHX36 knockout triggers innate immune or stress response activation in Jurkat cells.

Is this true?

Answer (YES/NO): YES